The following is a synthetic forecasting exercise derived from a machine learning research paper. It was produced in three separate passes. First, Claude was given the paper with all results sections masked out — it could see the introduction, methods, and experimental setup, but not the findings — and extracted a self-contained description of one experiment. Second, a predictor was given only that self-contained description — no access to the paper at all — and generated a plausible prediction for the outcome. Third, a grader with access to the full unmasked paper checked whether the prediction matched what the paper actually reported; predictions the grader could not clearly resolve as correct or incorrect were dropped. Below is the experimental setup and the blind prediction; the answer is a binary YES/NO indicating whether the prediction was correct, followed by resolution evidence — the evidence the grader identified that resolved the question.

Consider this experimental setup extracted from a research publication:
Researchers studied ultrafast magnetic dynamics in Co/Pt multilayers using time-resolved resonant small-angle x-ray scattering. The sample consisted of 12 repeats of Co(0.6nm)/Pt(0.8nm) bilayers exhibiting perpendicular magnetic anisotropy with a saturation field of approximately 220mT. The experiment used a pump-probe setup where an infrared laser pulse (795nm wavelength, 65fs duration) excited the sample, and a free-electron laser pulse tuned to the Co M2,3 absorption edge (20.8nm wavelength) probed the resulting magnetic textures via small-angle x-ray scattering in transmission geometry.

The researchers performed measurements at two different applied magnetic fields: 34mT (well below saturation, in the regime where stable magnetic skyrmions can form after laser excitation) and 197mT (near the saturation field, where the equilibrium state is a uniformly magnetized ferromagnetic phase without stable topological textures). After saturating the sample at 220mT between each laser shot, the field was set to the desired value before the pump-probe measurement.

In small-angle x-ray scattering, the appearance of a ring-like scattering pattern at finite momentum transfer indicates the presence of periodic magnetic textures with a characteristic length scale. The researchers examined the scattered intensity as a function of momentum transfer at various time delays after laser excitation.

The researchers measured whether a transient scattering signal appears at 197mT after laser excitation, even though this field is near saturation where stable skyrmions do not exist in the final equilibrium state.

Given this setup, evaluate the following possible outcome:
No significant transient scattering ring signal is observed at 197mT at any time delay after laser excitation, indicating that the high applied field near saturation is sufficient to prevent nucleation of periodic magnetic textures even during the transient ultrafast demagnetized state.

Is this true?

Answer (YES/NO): NO